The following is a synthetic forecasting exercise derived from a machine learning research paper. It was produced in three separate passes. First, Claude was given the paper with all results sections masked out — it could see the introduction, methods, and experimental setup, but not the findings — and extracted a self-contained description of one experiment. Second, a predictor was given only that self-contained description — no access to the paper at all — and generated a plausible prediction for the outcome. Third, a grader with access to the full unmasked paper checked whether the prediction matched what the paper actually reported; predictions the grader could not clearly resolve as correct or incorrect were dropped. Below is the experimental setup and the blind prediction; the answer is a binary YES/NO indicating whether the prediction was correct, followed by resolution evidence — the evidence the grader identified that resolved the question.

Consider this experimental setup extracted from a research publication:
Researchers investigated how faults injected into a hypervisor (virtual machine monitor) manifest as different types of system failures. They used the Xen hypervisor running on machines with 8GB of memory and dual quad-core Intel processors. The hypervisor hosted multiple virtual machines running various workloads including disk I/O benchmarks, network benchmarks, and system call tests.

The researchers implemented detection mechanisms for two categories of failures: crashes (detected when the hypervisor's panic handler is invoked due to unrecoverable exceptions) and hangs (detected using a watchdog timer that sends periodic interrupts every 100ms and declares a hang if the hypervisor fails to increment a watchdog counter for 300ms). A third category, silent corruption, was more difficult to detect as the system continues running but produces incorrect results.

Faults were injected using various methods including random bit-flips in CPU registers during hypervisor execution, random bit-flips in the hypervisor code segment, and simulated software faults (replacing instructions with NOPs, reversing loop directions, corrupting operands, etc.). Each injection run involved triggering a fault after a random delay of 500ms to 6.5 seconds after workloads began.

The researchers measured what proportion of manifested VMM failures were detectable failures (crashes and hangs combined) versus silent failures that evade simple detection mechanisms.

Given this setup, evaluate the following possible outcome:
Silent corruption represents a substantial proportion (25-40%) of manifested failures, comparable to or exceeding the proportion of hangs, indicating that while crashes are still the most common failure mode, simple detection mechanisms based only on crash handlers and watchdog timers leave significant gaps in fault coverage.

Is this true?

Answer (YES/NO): NO